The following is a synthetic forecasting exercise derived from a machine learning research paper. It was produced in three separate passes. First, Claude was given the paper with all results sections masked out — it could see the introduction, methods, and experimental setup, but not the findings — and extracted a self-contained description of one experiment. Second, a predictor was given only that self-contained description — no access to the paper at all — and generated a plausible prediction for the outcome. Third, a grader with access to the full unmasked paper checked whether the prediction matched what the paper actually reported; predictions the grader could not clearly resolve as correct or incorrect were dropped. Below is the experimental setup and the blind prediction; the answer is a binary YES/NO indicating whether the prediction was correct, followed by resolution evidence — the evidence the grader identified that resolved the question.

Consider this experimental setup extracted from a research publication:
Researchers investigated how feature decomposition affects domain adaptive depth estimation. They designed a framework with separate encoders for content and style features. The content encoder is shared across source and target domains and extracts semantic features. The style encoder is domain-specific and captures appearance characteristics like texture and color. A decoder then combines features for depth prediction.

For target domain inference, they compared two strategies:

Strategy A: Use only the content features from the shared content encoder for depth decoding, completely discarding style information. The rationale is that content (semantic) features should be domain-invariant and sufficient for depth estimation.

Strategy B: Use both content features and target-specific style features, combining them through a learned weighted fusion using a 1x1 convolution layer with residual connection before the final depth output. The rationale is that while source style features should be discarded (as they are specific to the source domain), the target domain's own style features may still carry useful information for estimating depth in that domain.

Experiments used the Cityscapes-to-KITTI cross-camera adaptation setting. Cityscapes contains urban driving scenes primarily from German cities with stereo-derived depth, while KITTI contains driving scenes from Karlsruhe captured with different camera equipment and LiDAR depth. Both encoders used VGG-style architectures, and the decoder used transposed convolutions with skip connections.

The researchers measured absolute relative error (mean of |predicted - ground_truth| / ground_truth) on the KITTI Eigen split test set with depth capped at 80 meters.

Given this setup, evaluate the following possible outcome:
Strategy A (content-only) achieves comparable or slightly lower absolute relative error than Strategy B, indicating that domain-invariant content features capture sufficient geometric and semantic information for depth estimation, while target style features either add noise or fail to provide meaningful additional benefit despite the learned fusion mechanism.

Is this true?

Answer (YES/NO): NO